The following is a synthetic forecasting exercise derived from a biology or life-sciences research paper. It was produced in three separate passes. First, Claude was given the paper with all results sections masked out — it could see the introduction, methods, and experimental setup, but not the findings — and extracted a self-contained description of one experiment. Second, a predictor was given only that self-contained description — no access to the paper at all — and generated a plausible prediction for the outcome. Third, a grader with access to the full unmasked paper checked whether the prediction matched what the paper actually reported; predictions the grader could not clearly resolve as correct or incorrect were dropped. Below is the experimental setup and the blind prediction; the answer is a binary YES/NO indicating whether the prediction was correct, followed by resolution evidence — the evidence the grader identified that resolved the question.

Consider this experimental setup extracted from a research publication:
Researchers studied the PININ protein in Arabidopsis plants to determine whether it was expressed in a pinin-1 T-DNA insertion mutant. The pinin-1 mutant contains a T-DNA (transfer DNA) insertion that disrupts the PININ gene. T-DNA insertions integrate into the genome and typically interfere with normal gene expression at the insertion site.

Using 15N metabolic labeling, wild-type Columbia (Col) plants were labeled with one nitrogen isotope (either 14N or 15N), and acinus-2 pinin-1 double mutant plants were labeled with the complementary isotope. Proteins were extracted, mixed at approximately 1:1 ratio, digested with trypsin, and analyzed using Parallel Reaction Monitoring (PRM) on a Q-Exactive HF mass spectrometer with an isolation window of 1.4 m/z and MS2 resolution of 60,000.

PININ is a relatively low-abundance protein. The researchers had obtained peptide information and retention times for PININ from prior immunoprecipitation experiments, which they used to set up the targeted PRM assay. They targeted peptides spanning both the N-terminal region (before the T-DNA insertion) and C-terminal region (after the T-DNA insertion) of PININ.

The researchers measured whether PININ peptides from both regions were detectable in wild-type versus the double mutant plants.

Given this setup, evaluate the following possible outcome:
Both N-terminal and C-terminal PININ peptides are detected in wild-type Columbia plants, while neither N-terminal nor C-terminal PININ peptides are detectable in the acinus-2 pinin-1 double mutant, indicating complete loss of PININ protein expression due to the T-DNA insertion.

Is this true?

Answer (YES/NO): YES